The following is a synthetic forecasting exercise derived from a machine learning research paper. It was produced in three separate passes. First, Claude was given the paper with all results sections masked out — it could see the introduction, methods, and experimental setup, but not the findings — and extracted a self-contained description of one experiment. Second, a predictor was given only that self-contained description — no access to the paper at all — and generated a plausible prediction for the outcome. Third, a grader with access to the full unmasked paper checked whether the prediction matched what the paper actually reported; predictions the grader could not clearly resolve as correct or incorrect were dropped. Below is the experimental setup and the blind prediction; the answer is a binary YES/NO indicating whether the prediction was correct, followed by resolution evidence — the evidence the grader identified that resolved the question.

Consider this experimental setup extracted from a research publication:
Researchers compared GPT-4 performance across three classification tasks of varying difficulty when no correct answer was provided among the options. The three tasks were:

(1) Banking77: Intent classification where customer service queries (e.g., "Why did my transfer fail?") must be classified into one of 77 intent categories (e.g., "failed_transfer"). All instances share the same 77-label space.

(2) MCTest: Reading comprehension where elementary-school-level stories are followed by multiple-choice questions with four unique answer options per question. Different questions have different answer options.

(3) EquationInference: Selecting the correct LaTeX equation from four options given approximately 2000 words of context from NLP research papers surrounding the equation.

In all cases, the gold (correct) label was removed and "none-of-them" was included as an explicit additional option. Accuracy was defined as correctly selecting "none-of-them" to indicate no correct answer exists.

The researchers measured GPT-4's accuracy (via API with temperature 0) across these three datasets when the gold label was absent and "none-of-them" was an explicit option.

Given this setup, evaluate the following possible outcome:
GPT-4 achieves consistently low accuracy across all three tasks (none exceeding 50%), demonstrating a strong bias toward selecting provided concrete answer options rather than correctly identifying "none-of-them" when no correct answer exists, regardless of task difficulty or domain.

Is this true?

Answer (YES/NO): NO